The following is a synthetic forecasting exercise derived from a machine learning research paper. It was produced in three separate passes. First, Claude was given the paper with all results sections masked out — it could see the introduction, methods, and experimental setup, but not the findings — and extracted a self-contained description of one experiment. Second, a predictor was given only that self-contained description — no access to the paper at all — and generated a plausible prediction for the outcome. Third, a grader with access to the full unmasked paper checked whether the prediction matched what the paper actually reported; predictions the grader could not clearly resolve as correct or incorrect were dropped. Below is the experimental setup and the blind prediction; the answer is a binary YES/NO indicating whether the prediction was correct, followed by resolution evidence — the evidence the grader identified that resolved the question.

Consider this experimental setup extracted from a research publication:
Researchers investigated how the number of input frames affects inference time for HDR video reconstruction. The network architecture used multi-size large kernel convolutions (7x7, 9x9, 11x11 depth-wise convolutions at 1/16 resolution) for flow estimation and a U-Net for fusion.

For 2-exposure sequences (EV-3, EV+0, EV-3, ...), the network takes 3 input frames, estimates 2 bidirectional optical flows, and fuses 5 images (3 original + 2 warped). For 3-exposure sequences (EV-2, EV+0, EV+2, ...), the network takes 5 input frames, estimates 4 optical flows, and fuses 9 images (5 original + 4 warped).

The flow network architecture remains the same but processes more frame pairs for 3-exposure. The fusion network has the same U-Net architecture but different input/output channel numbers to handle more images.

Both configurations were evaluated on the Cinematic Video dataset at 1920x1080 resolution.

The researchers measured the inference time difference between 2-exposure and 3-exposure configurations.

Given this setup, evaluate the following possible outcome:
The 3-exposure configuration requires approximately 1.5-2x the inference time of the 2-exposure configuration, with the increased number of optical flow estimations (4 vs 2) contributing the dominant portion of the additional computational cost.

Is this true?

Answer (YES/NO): NO